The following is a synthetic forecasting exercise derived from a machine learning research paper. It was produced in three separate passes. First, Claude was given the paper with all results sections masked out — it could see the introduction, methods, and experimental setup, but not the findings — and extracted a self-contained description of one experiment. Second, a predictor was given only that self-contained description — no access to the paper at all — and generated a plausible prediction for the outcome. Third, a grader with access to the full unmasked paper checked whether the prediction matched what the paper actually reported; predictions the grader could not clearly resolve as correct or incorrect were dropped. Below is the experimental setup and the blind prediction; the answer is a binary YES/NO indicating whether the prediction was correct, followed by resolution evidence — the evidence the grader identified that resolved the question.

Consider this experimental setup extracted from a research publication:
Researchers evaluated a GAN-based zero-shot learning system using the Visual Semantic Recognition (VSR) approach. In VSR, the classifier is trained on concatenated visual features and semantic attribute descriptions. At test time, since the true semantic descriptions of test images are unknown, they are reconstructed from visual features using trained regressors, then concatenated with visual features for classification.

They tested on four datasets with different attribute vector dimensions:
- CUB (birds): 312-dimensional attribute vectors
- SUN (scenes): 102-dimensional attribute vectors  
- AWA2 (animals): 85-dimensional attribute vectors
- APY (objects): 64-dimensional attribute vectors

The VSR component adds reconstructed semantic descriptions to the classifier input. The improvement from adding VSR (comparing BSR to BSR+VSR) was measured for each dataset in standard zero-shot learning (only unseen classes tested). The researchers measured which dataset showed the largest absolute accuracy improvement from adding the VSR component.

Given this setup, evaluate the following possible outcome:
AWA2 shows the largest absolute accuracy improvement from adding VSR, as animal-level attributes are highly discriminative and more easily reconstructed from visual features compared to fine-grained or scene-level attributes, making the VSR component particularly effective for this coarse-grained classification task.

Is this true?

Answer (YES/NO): NO